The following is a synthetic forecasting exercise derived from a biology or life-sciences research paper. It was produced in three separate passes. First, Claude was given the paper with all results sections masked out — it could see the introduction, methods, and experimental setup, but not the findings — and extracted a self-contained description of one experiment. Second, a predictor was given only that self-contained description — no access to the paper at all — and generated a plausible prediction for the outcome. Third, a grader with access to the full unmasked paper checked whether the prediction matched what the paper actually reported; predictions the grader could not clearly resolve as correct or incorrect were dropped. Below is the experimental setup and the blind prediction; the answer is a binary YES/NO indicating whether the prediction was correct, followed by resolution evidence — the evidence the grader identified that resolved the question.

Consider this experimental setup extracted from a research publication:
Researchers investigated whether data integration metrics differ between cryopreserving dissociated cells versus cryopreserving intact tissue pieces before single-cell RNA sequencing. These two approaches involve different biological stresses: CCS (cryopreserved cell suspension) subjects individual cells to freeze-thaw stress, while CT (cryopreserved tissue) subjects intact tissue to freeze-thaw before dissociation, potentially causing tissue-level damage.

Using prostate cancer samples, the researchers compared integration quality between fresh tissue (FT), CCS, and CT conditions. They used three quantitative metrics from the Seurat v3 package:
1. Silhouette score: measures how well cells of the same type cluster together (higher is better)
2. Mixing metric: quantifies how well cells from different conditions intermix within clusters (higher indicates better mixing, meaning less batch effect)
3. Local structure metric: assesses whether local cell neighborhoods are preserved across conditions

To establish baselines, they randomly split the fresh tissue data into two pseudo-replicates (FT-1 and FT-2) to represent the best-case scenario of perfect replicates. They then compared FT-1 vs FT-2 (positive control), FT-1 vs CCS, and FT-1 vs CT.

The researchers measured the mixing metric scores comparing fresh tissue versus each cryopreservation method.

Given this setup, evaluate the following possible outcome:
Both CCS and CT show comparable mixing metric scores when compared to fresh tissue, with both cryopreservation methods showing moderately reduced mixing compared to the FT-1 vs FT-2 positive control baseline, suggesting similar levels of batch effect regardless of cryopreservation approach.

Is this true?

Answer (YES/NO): NO